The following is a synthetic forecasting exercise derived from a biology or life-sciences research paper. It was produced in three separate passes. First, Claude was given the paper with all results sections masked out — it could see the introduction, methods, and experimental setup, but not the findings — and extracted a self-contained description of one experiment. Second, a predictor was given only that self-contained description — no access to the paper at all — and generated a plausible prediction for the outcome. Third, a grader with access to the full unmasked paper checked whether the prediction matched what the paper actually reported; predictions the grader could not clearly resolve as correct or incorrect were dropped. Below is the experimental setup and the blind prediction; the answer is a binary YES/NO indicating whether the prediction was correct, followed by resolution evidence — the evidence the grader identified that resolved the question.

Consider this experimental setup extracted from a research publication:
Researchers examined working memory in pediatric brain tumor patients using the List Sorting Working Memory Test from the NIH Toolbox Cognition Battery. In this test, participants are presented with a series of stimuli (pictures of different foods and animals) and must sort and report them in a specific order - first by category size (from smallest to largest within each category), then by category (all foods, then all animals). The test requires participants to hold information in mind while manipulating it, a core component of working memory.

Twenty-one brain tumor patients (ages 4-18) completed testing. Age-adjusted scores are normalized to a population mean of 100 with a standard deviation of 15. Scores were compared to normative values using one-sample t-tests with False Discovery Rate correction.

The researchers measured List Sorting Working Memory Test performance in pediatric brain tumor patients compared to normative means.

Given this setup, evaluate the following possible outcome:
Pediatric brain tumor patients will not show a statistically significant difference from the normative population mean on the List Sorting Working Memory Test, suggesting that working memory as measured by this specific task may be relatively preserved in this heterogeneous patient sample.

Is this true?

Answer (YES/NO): YES